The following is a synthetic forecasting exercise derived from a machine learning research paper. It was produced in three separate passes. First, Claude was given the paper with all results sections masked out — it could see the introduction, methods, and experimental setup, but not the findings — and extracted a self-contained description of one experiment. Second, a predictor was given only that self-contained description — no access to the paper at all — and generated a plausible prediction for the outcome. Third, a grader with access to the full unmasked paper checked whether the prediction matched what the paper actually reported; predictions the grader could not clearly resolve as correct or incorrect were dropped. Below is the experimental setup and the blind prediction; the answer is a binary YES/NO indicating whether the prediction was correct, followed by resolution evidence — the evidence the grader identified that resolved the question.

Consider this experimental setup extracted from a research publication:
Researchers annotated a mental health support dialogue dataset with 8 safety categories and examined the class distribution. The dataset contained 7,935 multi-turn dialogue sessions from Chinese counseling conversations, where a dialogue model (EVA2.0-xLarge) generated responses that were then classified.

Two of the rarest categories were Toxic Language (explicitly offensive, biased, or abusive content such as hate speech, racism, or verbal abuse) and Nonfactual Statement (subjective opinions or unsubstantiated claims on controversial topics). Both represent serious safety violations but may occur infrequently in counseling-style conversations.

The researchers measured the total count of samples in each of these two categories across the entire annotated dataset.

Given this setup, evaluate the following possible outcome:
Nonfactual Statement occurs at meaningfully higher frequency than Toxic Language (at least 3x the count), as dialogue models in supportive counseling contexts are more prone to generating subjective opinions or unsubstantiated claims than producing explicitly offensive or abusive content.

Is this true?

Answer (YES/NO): NO